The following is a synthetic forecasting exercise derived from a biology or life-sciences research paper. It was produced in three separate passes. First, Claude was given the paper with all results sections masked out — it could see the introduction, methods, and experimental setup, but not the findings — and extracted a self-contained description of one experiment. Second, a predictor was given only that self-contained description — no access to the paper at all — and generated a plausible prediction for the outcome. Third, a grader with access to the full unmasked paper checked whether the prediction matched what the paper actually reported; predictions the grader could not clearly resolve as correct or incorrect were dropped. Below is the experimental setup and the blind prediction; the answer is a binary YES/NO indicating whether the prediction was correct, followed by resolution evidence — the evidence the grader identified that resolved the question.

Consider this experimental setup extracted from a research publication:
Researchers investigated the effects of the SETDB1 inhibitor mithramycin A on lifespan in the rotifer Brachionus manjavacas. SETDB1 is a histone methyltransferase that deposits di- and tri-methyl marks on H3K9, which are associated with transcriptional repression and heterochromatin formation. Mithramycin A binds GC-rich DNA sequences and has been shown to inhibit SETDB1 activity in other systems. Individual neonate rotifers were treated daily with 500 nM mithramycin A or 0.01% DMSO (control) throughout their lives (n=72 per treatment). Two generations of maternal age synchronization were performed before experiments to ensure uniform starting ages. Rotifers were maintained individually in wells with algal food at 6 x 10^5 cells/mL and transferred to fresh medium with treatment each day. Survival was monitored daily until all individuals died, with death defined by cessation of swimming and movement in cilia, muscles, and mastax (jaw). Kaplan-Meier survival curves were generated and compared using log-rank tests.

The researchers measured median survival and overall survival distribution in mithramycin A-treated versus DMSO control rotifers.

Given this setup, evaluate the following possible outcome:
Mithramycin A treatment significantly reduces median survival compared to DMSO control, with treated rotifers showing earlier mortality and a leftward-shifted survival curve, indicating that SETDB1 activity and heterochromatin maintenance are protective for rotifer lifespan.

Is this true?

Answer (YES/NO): NO